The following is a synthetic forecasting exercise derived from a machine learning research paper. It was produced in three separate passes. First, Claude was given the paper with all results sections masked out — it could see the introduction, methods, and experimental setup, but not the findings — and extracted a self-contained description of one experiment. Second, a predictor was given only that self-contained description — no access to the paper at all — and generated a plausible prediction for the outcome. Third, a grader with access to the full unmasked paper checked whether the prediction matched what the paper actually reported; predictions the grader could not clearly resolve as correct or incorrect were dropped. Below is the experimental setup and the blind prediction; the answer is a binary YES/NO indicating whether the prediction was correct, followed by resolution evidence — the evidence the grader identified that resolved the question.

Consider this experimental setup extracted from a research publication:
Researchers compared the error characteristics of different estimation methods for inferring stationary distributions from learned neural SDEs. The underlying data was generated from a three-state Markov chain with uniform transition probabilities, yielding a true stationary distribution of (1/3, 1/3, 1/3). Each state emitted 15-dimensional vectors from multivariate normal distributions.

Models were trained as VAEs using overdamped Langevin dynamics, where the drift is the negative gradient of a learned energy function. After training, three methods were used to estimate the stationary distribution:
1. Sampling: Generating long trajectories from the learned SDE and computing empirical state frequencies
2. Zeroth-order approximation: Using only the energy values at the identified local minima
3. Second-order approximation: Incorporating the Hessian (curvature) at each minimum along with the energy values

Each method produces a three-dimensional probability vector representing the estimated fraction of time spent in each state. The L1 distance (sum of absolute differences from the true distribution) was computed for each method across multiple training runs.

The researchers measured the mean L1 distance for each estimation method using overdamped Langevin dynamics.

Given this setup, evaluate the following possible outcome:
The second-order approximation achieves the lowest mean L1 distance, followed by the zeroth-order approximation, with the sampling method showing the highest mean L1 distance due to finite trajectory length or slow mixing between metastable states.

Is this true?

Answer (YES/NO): NO